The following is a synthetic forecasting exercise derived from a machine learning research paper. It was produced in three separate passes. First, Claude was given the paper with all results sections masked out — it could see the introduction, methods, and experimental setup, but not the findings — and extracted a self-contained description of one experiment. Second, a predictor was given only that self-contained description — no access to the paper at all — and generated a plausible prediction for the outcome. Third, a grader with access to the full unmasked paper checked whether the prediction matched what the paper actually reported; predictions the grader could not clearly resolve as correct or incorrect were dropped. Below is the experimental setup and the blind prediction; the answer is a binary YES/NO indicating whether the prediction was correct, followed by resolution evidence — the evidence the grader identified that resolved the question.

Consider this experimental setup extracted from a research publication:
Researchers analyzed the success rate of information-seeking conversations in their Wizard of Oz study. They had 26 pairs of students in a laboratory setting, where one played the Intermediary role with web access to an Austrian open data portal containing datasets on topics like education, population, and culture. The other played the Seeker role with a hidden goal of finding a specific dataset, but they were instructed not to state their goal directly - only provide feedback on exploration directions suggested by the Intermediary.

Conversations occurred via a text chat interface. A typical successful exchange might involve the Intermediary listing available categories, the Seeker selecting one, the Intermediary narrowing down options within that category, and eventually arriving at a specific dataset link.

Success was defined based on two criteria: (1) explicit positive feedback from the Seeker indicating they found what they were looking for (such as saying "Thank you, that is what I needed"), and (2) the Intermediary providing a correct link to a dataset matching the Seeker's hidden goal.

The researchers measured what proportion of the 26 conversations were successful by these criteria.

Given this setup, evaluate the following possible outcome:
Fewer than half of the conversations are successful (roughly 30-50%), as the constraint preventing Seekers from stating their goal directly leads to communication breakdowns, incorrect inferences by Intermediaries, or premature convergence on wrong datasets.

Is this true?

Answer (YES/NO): NO